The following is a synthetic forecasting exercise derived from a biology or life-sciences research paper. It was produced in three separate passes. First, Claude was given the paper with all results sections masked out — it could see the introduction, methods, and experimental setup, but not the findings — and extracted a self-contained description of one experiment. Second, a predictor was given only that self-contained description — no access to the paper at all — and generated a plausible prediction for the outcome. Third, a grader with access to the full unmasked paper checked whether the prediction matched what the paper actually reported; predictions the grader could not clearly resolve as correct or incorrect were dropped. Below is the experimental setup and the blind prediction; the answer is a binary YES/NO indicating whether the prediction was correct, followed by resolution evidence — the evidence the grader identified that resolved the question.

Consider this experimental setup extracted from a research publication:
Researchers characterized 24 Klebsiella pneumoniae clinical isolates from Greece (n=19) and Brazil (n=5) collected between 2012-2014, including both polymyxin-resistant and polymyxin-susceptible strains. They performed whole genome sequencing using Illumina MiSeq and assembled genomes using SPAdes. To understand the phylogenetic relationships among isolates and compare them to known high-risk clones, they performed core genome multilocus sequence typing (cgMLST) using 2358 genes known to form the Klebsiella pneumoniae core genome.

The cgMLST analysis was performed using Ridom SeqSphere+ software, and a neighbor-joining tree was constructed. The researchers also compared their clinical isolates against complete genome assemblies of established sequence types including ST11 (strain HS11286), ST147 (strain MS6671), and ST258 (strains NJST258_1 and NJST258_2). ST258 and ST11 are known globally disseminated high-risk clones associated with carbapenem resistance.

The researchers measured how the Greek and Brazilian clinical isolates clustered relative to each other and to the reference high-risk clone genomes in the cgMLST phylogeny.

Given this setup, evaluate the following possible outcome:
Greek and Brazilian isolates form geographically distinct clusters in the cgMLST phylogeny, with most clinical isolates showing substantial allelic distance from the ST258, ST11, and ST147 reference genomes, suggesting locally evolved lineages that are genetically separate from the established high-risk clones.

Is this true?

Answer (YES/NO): NO